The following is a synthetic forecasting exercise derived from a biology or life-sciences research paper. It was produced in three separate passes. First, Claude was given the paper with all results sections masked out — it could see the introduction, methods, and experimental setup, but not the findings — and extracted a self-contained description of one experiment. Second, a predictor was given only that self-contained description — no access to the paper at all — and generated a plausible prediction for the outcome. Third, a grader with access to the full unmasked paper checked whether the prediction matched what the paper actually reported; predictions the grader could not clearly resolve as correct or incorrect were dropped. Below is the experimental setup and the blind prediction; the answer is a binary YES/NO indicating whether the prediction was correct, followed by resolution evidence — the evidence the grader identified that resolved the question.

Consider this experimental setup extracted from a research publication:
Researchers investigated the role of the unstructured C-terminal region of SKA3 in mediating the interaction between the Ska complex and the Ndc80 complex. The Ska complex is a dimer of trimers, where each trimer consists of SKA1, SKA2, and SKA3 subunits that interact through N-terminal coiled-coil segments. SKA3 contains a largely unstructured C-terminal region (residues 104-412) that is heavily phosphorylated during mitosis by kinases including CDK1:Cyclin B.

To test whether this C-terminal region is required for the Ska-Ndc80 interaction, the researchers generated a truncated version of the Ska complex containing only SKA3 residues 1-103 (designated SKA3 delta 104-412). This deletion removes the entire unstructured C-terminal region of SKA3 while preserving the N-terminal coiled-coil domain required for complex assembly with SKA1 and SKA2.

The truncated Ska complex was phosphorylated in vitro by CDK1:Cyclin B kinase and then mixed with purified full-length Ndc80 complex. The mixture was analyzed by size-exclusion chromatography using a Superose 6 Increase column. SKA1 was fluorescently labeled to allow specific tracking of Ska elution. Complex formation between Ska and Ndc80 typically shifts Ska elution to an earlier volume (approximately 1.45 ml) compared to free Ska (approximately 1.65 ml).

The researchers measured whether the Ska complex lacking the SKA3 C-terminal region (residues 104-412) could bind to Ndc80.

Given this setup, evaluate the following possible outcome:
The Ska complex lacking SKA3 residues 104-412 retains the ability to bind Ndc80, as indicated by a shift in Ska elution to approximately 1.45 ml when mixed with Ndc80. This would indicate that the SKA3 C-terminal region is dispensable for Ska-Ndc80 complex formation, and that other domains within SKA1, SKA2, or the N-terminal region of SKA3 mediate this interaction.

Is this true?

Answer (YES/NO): NO